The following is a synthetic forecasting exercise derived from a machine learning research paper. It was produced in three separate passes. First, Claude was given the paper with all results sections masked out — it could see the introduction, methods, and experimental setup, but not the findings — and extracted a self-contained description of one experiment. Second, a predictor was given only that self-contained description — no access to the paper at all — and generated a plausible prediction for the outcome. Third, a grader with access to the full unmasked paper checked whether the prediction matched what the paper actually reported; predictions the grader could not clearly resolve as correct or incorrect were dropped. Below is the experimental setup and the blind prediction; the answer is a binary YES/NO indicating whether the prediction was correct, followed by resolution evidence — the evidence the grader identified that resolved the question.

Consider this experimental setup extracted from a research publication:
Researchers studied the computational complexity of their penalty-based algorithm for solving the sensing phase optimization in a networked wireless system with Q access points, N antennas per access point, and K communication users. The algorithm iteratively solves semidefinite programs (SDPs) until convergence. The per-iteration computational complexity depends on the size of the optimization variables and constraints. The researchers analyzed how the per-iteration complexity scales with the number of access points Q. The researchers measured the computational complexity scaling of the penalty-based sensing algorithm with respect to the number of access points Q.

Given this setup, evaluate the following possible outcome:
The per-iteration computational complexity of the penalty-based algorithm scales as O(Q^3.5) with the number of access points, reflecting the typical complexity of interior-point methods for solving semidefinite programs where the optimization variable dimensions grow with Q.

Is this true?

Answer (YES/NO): NO